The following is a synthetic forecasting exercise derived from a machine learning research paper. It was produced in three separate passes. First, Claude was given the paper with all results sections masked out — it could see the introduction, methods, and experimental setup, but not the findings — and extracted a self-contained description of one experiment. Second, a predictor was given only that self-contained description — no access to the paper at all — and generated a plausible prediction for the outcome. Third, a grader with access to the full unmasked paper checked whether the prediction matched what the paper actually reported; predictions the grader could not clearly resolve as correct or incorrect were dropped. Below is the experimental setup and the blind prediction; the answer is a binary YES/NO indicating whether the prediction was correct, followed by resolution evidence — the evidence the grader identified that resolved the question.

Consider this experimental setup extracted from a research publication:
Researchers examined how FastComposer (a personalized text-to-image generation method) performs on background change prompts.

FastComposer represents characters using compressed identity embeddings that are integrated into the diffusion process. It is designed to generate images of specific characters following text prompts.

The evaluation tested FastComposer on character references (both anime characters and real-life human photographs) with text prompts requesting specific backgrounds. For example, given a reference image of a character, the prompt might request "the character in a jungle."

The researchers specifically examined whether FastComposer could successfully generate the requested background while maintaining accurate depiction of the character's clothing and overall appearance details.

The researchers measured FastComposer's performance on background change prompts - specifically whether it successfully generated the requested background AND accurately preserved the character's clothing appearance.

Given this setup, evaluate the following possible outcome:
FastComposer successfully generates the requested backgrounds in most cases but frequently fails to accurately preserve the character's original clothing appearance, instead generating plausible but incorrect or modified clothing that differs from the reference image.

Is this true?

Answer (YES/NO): YES